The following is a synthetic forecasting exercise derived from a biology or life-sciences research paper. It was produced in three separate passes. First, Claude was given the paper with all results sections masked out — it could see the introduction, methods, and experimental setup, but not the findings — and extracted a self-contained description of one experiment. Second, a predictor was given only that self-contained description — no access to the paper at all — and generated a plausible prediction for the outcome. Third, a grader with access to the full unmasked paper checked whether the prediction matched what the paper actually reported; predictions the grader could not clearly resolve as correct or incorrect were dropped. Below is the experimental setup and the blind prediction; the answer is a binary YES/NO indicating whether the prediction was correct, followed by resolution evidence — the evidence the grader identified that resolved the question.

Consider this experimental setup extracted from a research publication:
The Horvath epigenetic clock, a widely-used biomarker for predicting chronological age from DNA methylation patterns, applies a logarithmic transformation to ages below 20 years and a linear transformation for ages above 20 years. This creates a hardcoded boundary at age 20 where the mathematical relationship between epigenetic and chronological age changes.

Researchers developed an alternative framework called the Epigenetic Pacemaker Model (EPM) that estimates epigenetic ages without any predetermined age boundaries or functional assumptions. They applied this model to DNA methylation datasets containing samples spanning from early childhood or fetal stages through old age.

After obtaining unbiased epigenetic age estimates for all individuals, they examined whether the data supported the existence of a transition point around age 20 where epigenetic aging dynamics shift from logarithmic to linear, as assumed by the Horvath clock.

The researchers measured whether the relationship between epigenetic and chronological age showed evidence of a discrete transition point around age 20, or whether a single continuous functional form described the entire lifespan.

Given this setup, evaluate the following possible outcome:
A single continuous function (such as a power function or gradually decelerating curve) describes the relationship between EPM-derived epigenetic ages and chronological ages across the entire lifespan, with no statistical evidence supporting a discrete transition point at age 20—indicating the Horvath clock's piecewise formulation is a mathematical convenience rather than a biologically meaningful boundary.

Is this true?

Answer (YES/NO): YES